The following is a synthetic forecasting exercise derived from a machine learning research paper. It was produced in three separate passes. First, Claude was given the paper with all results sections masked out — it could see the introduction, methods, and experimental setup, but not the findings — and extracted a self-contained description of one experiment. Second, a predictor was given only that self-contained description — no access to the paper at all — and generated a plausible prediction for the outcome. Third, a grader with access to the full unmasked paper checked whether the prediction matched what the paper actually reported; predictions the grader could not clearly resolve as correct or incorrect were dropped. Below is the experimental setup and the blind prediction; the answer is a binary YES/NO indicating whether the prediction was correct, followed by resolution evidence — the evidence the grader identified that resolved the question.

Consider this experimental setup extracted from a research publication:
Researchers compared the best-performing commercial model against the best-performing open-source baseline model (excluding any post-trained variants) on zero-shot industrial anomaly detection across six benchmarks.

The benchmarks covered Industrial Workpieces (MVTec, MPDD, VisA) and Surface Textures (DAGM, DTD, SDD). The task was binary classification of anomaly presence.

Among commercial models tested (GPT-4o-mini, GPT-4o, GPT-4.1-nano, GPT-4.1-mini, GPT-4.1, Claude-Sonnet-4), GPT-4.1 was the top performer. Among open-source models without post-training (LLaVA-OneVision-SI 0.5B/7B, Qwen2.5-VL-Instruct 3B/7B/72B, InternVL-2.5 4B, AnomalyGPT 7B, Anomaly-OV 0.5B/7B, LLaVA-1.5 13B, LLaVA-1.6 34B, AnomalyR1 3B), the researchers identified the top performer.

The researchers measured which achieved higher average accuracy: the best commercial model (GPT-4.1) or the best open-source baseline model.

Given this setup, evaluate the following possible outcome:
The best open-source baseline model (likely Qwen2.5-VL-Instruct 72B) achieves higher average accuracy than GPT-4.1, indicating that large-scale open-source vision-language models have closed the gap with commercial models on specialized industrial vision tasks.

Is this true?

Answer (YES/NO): NO